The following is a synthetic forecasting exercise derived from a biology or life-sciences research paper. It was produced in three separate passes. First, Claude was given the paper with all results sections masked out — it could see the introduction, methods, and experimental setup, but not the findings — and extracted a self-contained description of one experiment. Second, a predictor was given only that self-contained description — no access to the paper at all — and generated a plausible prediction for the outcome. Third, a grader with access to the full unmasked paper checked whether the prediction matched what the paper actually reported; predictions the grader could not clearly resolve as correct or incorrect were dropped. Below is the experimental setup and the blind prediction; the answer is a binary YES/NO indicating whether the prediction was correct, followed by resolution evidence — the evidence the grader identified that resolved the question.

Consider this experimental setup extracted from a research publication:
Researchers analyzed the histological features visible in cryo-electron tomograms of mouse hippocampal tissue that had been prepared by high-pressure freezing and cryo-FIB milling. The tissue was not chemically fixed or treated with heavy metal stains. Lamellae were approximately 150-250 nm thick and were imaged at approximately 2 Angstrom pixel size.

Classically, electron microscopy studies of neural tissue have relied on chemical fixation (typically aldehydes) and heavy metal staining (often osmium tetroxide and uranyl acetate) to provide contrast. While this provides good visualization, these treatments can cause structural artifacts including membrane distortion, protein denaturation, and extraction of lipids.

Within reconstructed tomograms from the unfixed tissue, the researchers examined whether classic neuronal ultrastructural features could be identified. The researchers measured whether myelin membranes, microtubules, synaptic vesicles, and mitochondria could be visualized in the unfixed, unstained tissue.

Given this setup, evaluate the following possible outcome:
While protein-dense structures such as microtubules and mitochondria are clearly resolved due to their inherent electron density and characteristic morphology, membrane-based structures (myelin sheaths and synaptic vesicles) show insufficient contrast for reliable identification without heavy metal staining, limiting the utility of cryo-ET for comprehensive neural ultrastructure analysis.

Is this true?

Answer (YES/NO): NO